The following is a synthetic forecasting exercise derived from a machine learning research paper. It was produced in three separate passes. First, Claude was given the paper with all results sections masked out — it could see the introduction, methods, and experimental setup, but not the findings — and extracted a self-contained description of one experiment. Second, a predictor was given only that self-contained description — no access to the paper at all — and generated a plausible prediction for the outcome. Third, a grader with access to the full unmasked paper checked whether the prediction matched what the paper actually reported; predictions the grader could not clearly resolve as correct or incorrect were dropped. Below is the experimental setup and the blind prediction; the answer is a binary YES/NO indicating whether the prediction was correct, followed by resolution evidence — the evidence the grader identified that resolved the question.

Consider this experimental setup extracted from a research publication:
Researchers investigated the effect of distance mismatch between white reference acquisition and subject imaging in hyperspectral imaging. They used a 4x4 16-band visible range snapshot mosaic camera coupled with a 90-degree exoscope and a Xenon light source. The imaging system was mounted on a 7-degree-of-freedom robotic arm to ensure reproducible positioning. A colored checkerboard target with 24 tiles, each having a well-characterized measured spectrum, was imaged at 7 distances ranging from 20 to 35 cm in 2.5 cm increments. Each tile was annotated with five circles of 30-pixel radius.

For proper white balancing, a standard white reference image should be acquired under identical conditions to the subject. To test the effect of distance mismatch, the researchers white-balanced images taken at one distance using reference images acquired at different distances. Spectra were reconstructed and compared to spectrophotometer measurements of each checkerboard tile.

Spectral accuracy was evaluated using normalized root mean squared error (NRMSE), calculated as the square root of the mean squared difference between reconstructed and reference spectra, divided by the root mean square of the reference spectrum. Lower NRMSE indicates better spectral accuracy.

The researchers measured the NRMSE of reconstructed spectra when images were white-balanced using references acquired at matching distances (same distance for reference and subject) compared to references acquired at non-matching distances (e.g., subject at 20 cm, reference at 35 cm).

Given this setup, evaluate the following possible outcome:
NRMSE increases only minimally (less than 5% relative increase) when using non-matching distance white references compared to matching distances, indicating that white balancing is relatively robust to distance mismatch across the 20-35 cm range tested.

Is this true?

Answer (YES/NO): NO